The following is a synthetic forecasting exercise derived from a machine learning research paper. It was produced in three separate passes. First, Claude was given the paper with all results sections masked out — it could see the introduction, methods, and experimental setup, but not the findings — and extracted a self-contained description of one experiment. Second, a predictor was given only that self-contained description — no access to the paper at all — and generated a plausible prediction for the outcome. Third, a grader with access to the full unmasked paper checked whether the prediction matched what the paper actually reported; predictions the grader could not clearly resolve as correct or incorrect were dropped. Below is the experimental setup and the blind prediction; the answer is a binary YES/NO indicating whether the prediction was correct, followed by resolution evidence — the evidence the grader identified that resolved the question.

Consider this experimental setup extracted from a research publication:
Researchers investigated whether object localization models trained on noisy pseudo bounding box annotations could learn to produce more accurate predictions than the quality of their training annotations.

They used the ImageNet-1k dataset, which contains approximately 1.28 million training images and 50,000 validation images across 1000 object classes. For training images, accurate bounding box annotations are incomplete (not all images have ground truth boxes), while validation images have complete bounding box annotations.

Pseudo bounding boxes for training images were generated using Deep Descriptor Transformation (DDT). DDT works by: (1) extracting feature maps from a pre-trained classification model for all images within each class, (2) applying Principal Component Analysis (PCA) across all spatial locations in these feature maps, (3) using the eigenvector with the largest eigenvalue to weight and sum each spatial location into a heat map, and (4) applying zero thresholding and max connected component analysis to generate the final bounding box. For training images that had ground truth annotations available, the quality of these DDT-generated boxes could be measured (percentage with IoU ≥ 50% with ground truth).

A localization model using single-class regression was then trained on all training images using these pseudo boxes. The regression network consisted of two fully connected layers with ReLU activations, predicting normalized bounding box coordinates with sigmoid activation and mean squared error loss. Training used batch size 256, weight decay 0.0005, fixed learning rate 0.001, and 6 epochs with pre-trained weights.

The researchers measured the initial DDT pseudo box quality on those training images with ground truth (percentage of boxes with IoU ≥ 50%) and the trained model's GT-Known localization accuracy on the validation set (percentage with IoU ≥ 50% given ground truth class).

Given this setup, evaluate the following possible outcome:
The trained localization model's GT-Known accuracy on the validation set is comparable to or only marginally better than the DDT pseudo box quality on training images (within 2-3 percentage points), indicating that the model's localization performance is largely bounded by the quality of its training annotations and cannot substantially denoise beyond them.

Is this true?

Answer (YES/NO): NO